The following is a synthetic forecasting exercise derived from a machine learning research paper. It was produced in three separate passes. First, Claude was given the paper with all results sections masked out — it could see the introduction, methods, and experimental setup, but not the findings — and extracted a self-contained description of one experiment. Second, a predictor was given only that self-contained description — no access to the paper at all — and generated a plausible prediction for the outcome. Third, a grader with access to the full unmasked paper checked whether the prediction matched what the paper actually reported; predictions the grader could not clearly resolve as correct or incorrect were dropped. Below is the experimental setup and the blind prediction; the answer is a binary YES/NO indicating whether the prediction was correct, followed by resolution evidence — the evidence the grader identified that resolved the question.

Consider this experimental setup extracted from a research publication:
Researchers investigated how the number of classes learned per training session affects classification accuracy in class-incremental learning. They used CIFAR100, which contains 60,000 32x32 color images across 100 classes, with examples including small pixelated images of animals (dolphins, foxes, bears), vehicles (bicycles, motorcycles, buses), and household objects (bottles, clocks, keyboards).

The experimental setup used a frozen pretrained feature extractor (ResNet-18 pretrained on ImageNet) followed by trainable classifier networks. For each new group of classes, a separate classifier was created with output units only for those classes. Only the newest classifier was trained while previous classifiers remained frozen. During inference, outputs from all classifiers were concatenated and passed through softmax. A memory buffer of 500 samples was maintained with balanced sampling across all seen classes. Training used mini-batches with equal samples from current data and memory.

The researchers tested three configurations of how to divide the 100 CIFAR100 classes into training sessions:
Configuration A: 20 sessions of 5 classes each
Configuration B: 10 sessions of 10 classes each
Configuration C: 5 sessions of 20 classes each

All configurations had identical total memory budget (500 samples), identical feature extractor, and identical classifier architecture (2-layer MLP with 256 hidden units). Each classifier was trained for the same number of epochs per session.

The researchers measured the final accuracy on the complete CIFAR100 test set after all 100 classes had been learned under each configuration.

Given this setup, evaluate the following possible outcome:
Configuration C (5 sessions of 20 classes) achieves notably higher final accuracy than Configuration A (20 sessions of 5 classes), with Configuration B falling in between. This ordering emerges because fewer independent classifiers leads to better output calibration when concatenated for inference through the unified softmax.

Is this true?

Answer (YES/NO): YES